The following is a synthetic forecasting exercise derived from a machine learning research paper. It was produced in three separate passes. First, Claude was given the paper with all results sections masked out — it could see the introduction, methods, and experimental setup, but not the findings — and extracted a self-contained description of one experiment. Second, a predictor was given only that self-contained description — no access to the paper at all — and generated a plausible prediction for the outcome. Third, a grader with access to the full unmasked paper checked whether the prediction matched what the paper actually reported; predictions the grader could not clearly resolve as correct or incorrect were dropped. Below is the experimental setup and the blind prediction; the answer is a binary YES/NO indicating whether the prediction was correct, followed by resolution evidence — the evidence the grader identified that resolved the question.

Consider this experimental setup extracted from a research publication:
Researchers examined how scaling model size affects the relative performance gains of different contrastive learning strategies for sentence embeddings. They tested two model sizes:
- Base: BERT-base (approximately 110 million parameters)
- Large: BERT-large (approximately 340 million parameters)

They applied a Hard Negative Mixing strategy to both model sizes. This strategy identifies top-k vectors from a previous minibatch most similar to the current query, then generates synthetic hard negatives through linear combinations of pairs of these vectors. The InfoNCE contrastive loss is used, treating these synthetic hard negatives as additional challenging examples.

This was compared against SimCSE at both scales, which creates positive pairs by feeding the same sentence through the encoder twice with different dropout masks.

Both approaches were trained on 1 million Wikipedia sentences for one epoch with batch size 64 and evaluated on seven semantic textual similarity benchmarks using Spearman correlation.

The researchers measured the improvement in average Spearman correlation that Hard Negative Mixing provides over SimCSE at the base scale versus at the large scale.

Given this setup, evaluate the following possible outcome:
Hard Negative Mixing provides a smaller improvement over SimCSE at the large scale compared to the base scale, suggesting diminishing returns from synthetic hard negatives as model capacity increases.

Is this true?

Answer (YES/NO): YES